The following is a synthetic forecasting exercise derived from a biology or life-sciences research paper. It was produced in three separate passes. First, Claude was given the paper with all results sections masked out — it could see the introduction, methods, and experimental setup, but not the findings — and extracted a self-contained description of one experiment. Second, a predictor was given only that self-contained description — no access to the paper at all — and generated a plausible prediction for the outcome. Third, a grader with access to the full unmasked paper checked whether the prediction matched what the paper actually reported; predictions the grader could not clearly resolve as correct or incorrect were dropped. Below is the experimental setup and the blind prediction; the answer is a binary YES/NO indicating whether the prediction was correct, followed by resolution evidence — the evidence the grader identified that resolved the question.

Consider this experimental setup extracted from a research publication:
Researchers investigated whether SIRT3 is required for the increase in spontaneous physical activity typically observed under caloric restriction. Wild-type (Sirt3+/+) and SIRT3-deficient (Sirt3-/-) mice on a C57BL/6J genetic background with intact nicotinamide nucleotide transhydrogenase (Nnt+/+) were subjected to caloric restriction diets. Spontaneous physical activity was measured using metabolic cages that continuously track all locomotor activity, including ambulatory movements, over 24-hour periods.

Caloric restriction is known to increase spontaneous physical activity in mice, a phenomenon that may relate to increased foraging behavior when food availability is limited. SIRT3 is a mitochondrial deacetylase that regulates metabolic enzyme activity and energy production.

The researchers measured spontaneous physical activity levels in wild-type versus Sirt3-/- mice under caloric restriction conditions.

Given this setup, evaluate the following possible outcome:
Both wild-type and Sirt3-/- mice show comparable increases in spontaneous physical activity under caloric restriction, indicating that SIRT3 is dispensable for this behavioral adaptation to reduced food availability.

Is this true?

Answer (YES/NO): NO